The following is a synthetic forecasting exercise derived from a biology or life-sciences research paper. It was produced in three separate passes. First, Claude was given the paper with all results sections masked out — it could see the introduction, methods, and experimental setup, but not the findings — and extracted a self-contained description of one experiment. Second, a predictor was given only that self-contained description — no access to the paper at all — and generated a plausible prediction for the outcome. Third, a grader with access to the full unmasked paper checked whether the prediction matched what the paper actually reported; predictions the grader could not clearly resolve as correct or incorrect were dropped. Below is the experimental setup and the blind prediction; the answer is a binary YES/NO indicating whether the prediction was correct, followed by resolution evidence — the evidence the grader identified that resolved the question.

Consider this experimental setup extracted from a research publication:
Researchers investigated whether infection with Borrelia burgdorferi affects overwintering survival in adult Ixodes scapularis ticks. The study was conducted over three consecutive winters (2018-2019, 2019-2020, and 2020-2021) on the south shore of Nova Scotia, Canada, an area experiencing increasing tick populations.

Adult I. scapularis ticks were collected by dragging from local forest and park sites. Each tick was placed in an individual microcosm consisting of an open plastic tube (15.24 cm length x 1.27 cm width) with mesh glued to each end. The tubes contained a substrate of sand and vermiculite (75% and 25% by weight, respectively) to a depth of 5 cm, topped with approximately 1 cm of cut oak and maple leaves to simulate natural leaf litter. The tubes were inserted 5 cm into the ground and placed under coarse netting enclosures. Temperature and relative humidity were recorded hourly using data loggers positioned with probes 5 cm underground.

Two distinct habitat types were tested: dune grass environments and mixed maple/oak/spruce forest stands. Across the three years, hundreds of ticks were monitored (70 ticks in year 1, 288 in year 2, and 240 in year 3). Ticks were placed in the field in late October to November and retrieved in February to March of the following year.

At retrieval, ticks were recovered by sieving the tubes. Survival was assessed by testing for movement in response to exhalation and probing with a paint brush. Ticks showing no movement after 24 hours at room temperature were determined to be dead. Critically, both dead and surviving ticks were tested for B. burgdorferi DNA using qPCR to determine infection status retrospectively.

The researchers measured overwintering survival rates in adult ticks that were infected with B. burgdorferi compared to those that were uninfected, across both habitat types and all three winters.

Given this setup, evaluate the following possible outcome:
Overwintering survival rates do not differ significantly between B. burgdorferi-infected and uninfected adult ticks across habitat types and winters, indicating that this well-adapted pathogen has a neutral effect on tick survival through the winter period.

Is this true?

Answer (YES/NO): NO